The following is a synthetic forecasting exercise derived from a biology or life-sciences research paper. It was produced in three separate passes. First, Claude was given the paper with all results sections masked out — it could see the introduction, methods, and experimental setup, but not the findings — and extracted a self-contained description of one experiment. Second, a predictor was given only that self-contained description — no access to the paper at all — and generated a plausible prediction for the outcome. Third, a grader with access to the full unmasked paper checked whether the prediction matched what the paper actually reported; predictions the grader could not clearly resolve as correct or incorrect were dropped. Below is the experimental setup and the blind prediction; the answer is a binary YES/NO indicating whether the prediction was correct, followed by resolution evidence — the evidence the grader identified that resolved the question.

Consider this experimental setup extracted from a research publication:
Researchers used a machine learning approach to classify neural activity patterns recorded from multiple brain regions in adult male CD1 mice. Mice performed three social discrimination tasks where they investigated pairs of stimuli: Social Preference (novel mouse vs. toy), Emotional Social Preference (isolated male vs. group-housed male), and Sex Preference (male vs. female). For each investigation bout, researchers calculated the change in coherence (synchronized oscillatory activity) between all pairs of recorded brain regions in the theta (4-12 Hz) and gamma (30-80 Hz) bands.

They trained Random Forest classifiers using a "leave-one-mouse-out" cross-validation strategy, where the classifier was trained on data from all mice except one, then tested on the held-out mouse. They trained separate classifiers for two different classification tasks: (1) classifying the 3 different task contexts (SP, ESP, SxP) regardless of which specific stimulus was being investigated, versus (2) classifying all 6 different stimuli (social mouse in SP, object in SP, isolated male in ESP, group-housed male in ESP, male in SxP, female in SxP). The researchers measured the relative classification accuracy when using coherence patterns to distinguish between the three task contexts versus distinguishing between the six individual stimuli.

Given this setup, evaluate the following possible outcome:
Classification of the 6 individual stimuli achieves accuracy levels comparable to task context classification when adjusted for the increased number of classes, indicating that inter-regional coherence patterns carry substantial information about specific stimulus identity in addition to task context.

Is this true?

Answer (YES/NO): NO